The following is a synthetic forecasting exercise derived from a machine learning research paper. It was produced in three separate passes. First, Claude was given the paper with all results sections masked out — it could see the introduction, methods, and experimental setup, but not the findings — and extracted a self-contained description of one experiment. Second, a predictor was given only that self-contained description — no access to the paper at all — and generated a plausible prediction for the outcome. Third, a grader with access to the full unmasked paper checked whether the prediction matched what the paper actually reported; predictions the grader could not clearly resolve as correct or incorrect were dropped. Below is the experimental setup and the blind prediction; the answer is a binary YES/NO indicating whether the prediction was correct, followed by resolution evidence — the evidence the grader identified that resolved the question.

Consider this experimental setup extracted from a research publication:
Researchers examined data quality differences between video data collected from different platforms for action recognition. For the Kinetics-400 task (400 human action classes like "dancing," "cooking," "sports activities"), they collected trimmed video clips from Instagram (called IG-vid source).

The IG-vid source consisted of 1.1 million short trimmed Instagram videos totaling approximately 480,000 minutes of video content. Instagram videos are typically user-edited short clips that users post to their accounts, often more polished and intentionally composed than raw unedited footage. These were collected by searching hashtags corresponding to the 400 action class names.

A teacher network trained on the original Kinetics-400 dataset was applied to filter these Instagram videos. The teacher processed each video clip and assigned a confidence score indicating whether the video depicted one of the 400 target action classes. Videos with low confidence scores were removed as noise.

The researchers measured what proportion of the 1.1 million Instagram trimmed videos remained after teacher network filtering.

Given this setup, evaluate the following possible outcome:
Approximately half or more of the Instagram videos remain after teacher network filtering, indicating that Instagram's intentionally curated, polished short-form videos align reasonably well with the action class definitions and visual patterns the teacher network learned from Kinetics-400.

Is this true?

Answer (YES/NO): NO